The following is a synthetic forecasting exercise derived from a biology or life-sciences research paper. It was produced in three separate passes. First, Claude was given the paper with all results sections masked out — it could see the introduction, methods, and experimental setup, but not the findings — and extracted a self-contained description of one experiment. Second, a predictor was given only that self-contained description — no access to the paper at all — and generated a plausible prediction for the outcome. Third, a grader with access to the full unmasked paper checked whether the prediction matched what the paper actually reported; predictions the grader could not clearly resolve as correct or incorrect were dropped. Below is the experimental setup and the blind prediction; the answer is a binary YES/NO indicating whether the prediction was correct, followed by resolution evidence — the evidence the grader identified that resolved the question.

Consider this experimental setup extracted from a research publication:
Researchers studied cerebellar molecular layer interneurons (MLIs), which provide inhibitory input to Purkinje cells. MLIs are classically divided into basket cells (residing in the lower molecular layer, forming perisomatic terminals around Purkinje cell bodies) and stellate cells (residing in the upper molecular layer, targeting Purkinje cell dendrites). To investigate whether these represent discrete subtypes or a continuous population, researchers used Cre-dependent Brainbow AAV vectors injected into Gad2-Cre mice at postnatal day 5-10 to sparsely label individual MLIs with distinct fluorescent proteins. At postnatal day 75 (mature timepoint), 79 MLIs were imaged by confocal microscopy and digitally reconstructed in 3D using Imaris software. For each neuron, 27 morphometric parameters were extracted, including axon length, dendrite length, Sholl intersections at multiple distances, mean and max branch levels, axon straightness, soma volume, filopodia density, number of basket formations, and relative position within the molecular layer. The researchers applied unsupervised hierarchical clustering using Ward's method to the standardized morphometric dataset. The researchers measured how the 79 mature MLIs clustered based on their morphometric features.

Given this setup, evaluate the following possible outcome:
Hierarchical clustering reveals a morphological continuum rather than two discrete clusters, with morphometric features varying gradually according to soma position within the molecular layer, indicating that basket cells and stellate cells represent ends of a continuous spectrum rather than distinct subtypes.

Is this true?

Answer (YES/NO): NO